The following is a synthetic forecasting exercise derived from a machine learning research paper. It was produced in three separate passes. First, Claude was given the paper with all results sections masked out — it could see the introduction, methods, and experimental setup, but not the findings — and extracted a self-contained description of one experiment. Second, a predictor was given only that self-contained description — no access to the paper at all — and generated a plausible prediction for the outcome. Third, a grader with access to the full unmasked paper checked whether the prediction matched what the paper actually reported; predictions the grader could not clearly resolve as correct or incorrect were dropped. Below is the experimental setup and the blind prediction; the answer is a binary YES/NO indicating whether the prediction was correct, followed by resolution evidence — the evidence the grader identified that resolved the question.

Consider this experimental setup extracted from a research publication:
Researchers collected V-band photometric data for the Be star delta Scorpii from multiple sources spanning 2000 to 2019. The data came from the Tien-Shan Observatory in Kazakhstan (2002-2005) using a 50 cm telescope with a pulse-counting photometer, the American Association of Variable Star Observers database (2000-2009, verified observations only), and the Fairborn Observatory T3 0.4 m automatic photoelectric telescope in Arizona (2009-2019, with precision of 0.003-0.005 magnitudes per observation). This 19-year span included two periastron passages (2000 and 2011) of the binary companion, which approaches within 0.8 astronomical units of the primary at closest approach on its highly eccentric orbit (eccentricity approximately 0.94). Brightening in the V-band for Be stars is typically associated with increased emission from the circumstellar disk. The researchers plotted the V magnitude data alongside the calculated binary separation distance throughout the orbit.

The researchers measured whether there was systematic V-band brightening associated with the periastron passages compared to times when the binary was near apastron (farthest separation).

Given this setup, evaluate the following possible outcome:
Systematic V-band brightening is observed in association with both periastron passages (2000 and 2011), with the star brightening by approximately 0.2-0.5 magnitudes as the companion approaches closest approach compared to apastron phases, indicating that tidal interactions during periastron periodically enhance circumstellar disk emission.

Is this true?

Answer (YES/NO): NO